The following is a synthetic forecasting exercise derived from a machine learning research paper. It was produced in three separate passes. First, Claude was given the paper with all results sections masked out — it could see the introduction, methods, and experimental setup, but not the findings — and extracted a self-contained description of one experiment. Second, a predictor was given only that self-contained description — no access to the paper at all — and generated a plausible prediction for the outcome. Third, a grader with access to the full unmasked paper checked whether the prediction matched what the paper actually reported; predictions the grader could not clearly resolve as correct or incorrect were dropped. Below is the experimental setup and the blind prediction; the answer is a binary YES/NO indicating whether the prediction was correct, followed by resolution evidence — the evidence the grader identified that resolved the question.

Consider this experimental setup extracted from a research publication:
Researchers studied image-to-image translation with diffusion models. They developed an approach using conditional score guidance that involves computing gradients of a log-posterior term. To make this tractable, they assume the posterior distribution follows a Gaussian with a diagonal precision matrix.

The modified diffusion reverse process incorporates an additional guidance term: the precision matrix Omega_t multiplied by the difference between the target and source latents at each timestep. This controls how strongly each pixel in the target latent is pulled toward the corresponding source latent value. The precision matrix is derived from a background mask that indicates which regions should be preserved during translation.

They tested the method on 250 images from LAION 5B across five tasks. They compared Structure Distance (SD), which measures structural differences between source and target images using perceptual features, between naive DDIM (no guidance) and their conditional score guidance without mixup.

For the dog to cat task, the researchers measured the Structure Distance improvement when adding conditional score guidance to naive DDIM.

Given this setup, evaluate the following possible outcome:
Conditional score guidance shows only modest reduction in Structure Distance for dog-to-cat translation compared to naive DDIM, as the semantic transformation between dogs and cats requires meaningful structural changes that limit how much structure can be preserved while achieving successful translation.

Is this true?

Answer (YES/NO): NO